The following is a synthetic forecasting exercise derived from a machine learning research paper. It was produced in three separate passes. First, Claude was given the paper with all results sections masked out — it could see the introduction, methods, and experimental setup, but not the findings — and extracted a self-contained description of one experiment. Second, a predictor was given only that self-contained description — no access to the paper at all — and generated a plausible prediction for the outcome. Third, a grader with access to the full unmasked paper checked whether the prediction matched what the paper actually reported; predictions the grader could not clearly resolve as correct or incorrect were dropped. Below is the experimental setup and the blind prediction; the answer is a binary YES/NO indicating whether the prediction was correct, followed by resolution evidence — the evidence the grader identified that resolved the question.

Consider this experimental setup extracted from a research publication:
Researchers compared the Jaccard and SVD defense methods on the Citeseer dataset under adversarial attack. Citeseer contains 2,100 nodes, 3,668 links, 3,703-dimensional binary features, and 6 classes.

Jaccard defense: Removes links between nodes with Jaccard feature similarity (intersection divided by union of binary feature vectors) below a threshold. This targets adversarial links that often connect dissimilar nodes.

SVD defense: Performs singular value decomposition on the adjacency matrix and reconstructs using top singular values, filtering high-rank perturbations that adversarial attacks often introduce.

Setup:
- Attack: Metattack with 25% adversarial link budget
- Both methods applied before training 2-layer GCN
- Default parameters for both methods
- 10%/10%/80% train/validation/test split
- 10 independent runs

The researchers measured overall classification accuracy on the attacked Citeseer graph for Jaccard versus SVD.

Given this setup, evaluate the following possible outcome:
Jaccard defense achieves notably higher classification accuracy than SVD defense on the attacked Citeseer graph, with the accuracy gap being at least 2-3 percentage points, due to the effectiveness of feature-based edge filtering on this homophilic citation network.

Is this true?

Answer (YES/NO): YES